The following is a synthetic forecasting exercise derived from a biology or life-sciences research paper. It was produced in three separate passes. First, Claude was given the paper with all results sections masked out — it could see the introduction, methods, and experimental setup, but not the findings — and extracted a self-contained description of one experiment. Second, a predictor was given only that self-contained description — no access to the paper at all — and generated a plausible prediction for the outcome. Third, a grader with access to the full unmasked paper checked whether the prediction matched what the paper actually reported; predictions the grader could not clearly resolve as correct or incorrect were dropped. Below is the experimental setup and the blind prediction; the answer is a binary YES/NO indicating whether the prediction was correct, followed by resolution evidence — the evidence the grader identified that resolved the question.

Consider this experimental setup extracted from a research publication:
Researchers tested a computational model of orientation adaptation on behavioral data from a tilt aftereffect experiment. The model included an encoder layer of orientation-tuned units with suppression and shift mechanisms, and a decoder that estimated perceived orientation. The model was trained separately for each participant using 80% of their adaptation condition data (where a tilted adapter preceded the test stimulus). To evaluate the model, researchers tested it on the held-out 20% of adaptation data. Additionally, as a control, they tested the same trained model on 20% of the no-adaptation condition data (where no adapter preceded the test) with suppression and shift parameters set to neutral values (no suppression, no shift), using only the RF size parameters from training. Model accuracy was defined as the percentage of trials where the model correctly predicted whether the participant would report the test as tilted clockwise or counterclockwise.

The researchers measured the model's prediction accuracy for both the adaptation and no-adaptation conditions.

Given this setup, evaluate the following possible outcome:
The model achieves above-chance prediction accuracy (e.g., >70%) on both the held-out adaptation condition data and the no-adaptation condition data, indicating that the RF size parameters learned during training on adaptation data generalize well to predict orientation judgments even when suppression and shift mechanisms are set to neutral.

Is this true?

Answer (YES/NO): NO